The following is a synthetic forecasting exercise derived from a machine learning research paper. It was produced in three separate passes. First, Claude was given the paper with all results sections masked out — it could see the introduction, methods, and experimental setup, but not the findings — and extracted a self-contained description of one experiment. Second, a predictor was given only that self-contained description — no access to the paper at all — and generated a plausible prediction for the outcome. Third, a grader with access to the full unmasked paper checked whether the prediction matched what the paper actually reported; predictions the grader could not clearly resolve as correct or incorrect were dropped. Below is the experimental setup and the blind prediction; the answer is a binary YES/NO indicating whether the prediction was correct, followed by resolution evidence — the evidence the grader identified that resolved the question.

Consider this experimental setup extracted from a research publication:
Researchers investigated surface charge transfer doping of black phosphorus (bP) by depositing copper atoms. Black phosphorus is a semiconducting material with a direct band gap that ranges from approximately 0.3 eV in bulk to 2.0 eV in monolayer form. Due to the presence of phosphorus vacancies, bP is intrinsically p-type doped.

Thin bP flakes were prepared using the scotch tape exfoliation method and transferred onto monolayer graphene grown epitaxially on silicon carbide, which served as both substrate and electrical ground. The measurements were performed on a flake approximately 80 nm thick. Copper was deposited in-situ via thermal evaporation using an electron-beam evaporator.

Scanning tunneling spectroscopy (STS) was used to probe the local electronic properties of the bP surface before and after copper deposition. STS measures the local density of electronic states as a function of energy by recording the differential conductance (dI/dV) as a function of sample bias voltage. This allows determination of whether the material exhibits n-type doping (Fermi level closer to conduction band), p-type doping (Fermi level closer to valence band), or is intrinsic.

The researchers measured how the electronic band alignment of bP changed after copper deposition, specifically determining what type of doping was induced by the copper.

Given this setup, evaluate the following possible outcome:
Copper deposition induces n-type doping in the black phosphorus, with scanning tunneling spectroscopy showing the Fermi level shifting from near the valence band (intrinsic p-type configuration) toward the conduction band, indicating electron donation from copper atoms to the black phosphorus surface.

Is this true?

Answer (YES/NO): YES